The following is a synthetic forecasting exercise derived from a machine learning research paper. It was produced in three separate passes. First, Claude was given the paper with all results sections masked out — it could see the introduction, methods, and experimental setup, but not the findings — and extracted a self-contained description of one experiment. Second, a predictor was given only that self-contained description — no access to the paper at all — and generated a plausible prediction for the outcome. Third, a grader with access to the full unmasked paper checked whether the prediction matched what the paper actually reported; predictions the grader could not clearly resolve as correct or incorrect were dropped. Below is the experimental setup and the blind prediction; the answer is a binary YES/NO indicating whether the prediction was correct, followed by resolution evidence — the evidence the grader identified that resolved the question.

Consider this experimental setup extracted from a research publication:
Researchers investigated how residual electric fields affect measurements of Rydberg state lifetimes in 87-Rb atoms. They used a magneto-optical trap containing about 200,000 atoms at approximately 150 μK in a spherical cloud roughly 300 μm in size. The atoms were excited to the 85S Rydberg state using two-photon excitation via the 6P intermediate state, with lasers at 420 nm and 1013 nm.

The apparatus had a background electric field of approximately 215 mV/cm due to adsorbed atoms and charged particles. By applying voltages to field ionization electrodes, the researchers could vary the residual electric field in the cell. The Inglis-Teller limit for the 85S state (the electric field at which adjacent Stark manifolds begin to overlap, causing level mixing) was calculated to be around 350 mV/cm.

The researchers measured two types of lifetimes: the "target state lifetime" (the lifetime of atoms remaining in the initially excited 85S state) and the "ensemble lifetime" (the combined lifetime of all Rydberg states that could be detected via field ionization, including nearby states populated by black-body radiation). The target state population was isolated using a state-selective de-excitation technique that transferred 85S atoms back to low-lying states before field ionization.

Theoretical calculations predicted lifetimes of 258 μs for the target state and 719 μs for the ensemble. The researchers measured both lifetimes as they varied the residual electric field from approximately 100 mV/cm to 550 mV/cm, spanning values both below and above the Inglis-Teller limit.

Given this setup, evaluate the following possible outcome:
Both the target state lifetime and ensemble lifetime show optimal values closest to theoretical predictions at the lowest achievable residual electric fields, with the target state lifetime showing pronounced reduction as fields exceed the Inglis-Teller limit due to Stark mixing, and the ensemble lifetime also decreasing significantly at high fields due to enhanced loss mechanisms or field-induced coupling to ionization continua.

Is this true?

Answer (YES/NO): NO